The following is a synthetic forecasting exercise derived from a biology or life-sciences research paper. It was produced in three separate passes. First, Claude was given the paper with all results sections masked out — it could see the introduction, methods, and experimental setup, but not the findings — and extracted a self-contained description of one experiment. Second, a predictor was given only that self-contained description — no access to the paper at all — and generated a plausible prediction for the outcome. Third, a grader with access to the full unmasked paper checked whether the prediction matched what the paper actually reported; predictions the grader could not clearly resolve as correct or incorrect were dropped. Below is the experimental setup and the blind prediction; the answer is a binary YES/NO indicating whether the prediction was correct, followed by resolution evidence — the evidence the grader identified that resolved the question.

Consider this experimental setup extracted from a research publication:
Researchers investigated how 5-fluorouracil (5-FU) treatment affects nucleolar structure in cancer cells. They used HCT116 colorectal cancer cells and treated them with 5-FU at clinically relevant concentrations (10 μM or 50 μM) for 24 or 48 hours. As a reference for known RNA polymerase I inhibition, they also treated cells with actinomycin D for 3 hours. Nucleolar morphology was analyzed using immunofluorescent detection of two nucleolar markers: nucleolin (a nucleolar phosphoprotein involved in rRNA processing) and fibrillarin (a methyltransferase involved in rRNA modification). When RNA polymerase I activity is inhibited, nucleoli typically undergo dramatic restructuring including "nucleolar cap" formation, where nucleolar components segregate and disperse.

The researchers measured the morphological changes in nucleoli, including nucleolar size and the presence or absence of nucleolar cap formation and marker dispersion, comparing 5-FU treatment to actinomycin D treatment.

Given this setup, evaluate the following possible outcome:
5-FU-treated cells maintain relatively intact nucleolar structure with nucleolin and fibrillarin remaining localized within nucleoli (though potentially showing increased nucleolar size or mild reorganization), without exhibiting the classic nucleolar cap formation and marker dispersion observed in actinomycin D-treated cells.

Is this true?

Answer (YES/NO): YES